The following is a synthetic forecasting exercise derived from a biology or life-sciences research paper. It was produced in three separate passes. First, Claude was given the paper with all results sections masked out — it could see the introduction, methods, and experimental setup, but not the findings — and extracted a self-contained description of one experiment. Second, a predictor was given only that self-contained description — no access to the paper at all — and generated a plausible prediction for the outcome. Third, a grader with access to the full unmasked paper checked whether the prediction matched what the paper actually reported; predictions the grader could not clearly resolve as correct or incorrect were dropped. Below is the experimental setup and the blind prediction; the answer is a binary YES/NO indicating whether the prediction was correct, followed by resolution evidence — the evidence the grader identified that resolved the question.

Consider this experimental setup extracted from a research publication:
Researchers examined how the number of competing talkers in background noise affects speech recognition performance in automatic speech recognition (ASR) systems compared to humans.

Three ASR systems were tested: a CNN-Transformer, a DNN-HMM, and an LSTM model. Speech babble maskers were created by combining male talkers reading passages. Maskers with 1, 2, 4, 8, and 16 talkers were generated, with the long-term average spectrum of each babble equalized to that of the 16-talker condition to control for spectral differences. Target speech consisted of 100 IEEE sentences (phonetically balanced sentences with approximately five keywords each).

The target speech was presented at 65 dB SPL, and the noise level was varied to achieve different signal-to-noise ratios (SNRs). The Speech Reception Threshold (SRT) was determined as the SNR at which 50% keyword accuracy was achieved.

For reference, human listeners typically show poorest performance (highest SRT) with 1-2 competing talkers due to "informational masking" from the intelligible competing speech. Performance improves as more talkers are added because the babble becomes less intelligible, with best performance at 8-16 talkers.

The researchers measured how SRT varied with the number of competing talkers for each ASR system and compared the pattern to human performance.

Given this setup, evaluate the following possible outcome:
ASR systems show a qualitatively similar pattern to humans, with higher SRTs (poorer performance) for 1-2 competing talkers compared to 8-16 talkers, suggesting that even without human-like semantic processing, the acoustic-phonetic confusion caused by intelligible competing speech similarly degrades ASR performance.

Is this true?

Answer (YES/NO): NO